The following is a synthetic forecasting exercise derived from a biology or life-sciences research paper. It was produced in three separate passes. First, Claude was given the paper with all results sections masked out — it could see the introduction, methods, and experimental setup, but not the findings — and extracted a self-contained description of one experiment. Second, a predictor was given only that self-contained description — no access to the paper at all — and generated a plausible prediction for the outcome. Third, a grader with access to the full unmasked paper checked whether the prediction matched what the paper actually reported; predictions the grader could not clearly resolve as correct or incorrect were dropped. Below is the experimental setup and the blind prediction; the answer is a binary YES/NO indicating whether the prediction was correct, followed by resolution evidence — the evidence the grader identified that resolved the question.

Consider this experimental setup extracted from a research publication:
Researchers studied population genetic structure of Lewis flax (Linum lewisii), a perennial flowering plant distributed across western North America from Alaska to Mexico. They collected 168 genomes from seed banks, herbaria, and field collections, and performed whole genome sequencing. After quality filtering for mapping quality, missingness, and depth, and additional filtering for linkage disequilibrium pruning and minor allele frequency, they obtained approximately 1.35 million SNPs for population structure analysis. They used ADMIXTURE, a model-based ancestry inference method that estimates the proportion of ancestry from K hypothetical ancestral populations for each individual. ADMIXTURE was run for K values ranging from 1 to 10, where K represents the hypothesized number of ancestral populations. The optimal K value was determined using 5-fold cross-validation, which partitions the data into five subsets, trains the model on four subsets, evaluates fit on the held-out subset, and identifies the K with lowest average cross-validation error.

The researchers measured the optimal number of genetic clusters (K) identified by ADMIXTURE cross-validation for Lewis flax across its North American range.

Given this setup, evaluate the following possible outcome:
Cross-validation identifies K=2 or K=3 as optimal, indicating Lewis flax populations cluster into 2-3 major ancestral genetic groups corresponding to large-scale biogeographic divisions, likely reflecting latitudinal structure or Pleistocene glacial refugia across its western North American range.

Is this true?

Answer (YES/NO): NO